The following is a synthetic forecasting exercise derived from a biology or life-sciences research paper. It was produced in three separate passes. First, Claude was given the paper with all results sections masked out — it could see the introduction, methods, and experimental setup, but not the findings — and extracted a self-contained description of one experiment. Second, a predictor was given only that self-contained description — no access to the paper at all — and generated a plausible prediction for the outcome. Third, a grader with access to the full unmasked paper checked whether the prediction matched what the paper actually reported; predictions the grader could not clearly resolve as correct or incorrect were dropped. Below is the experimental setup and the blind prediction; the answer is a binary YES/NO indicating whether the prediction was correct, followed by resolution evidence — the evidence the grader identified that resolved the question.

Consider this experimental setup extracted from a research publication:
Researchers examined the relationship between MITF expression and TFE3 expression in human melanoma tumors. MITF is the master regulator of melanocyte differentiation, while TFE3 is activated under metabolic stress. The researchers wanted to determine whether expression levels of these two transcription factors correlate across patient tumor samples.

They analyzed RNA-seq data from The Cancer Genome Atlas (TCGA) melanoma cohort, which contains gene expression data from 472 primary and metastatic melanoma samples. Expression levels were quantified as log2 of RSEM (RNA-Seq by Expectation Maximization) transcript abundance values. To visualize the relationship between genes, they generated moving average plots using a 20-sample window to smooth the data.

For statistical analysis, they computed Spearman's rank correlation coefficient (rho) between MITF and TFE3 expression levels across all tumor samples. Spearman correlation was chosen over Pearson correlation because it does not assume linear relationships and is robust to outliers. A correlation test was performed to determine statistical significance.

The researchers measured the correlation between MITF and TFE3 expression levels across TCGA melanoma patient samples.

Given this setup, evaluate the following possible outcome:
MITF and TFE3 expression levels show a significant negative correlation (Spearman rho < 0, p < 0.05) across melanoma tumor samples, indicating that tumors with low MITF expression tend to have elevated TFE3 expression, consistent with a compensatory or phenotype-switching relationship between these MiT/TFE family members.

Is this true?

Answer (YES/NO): YES